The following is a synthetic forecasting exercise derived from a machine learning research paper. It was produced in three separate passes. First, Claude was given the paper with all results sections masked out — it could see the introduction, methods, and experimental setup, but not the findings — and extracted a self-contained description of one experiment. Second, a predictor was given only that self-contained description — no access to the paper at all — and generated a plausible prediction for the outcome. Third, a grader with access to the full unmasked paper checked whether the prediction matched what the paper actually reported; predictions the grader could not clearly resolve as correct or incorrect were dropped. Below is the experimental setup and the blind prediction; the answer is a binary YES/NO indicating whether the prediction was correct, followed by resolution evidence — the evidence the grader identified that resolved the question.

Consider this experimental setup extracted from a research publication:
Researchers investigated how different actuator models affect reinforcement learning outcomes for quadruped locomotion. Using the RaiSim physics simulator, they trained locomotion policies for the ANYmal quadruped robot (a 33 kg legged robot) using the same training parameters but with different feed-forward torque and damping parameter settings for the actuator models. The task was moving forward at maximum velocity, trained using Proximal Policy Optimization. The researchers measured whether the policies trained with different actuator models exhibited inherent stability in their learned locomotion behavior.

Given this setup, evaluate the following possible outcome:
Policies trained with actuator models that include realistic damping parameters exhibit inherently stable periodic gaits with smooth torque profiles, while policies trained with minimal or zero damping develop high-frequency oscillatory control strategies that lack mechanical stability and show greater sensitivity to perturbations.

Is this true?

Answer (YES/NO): NO